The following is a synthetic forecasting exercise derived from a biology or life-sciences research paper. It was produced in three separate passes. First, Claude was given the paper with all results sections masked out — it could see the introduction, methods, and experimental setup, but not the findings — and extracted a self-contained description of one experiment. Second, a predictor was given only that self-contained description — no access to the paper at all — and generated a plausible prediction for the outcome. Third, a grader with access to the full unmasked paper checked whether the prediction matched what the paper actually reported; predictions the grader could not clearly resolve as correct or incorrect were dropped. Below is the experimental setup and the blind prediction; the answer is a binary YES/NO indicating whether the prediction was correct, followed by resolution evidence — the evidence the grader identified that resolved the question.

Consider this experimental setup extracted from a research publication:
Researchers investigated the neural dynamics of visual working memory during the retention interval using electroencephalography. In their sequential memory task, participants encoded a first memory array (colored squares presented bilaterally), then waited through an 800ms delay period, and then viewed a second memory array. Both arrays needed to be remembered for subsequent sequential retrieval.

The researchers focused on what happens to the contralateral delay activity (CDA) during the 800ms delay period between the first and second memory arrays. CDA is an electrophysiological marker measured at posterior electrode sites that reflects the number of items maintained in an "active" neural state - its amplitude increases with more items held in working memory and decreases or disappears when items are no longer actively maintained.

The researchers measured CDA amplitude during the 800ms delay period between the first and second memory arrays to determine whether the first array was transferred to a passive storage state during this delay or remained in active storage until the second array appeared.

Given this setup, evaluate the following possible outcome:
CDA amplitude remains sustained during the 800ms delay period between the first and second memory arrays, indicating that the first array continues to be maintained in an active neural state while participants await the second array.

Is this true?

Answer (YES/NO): YES